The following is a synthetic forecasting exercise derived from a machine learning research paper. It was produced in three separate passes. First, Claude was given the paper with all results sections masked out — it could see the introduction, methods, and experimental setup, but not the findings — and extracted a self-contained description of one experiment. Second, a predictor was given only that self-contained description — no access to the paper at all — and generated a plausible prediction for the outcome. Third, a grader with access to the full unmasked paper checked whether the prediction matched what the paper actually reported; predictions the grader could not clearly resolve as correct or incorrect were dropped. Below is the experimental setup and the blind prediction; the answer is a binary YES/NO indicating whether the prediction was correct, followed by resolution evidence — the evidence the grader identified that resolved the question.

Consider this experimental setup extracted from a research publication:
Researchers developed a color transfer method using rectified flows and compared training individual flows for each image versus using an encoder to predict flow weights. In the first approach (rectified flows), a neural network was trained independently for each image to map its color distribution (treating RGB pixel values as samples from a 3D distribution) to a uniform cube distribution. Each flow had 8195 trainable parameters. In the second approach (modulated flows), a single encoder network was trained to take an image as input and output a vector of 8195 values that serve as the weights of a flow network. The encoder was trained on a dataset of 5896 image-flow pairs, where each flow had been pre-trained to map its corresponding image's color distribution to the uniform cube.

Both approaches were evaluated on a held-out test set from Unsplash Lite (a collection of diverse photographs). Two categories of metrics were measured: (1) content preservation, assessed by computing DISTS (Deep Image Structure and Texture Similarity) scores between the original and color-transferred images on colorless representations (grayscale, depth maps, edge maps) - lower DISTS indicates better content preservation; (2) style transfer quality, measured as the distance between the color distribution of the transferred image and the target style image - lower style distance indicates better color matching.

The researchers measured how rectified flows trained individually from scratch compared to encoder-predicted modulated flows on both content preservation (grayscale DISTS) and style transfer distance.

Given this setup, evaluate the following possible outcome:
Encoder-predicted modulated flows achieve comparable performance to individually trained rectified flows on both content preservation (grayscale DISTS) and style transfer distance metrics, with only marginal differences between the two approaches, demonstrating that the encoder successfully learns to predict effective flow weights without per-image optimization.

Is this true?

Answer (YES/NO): NO